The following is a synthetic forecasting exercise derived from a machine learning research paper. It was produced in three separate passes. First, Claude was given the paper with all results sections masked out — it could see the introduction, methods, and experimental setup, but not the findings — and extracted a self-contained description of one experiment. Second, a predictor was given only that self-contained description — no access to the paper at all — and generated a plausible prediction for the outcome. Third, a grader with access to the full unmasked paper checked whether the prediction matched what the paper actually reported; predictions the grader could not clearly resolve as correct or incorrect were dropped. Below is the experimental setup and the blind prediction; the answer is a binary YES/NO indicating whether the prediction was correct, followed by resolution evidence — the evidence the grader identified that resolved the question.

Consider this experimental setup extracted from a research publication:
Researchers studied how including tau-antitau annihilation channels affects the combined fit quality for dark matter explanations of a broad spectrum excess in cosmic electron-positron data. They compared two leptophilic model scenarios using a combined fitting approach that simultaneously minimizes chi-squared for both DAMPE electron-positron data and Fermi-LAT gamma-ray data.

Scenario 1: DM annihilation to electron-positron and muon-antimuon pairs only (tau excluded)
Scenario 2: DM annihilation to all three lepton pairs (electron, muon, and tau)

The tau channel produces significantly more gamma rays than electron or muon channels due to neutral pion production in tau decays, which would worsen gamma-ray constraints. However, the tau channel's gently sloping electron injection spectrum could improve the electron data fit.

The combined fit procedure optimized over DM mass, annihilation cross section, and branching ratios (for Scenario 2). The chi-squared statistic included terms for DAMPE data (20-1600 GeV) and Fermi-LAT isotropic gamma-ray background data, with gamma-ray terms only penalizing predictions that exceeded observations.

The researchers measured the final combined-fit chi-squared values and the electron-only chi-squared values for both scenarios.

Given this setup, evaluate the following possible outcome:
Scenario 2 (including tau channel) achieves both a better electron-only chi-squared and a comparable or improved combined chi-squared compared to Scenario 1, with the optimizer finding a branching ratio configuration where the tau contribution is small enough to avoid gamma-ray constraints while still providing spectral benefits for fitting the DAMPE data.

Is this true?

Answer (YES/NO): NO